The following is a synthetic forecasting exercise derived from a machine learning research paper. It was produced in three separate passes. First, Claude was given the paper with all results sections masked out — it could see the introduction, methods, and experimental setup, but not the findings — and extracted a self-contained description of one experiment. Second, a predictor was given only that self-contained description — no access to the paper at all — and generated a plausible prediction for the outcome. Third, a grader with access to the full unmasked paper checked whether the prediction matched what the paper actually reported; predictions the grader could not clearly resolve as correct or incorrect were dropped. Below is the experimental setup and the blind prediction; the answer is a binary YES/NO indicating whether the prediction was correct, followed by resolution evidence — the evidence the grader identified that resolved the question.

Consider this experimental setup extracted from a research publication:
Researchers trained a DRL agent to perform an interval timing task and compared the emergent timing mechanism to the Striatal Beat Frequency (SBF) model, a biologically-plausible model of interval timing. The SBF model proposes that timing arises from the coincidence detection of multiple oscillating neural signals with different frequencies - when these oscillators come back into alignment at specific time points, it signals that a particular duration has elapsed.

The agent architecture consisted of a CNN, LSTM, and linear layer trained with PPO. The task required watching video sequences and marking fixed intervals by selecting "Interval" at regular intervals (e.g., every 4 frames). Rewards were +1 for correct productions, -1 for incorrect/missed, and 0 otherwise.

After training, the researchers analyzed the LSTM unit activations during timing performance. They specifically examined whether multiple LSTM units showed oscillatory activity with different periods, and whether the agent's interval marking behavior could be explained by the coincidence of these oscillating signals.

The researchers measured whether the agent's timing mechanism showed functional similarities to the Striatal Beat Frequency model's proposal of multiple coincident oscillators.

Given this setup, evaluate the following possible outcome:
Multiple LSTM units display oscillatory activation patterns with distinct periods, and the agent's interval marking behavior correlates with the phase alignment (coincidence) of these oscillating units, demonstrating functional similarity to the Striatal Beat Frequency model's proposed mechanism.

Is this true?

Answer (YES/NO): NO